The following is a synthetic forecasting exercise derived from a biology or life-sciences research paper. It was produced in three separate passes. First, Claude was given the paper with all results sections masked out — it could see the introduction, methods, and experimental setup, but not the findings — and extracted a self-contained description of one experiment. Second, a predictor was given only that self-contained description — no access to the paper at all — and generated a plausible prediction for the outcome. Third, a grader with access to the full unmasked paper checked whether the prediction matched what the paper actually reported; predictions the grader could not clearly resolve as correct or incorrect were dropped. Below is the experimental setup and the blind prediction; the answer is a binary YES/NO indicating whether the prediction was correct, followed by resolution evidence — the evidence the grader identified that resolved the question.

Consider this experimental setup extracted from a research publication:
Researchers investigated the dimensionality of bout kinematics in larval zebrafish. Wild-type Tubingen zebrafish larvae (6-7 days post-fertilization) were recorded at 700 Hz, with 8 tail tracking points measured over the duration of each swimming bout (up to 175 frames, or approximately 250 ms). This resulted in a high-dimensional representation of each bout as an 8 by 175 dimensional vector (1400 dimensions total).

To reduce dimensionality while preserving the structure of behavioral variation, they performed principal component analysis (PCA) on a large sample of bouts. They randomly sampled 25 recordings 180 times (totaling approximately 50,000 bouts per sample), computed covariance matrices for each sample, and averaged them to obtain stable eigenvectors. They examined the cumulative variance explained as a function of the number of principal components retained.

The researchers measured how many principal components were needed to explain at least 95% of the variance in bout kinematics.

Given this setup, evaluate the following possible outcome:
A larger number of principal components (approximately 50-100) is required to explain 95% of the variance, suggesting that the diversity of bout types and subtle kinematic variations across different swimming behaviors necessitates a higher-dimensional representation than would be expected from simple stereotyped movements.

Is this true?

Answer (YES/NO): NO